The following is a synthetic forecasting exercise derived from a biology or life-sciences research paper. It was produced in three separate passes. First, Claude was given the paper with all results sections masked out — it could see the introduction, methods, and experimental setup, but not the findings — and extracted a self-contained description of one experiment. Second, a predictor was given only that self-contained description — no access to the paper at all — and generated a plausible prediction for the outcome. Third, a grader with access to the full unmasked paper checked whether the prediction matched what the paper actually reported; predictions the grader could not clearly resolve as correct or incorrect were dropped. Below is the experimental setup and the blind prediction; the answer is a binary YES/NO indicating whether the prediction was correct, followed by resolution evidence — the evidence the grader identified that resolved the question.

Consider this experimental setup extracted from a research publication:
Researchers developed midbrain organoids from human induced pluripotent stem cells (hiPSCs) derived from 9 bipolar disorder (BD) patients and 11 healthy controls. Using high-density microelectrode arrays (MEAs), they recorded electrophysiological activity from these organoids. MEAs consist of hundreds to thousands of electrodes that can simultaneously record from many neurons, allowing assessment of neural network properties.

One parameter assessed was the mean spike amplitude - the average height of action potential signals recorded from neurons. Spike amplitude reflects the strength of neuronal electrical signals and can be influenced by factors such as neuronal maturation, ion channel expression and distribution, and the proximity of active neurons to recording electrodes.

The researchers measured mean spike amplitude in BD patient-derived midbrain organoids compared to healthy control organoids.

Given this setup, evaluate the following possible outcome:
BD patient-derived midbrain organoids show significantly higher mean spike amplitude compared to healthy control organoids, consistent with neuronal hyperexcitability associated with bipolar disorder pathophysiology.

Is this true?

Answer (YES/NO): YES